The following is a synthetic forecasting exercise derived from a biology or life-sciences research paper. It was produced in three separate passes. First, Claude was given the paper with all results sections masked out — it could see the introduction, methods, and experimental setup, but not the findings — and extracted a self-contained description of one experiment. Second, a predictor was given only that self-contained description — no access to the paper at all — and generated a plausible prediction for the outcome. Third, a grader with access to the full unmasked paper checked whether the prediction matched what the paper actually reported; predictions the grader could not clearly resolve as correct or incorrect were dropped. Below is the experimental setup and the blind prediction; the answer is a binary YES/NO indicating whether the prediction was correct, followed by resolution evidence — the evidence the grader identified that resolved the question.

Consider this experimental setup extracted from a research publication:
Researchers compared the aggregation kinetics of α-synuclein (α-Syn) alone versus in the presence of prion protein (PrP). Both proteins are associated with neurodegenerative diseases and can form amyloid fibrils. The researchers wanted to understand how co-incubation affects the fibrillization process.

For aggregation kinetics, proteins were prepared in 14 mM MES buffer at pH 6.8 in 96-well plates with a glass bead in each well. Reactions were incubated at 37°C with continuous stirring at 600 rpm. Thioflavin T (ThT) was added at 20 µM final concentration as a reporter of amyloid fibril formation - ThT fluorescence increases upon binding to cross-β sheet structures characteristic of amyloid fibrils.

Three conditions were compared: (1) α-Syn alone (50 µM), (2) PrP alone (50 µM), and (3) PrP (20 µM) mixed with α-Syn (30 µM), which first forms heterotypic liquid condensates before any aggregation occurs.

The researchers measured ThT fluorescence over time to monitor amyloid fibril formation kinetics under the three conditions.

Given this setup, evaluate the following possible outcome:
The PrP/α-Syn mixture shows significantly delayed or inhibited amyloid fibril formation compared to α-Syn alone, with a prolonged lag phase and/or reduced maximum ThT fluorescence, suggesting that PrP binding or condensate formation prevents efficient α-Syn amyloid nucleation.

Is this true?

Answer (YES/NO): NO